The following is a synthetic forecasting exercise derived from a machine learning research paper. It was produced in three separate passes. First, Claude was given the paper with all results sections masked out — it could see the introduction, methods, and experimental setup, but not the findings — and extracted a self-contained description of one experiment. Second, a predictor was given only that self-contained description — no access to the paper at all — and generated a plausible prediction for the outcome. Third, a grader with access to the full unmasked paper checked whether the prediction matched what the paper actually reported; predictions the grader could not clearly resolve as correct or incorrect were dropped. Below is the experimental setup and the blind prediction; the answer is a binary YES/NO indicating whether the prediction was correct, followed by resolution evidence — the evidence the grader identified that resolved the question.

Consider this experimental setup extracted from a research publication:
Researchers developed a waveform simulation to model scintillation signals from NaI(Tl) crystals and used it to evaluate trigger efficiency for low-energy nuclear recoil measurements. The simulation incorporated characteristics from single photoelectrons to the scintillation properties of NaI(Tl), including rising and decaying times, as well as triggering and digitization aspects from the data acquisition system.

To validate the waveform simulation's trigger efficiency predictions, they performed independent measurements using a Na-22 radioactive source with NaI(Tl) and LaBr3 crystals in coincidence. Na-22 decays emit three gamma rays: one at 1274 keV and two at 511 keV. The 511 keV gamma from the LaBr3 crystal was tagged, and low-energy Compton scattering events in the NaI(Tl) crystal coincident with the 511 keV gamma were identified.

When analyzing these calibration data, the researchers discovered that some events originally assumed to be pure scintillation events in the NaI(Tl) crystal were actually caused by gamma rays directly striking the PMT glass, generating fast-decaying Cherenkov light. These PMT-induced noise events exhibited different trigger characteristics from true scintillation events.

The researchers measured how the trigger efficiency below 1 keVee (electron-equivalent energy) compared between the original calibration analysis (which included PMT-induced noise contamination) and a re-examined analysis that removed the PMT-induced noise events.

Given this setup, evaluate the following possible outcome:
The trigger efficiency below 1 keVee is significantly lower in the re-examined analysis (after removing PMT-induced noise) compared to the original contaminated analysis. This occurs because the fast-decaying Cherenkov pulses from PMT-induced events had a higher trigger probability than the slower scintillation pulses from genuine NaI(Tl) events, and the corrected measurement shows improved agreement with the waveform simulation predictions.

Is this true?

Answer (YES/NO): NO